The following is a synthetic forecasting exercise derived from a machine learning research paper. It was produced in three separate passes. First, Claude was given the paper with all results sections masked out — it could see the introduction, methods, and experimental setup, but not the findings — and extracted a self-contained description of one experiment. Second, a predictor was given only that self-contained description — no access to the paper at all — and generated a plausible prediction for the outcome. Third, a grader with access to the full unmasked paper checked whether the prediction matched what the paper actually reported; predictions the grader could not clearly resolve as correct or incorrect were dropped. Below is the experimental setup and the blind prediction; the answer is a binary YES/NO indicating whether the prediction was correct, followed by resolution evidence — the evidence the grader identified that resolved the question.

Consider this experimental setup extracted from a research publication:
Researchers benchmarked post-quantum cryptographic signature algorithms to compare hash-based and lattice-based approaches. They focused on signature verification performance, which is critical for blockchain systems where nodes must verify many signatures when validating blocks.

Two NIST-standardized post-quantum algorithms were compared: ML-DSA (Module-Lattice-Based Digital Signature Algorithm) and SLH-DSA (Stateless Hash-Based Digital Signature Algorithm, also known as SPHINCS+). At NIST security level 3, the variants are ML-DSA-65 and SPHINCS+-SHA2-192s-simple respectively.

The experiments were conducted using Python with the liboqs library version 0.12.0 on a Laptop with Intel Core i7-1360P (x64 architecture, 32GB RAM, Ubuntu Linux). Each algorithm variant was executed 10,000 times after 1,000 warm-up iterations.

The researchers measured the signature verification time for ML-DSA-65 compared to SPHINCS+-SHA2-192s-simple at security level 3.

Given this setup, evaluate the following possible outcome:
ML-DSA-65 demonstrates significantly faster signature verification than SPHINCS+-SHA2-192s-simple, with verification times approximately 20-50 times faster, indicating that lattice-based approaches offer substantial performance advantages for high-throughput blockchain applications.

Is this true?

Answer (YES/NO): NO